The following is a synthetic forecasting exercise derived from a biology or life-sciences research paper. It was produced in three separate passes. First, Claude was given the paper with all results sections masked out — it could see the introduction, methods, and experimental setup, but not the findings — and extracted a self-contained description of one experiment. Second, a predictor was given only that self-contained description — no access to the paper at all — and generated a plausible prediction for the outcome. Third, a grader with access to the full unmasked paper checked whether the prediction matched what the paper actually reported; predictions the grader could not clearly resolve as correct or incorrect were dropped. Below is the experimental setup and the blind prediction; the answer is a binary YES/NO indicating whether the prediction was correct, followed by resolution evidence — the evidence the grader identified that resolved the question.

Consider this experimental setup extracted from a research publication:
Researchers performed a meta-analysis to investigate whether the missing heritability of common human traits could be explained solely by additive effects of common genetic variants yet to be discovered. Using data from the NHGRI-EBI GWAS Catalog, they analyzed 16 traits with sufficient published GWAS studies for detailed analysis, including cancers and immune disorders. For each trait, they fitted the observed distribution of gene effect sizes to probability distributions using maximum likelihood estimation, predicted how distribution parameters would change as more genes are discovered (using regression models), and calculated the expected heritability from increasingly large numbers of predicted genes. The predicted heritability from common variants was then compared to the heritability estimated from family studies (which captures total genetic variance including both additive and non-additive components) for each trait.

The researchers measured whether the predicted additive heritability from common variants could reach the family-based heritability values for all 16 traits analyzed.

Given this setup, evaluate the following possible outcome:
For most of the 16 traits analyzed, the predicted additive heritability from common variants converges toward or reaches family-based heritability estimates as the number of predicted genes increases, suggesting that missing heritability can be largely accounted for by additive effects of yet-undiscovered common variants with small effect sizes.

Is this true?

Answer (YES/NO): YES